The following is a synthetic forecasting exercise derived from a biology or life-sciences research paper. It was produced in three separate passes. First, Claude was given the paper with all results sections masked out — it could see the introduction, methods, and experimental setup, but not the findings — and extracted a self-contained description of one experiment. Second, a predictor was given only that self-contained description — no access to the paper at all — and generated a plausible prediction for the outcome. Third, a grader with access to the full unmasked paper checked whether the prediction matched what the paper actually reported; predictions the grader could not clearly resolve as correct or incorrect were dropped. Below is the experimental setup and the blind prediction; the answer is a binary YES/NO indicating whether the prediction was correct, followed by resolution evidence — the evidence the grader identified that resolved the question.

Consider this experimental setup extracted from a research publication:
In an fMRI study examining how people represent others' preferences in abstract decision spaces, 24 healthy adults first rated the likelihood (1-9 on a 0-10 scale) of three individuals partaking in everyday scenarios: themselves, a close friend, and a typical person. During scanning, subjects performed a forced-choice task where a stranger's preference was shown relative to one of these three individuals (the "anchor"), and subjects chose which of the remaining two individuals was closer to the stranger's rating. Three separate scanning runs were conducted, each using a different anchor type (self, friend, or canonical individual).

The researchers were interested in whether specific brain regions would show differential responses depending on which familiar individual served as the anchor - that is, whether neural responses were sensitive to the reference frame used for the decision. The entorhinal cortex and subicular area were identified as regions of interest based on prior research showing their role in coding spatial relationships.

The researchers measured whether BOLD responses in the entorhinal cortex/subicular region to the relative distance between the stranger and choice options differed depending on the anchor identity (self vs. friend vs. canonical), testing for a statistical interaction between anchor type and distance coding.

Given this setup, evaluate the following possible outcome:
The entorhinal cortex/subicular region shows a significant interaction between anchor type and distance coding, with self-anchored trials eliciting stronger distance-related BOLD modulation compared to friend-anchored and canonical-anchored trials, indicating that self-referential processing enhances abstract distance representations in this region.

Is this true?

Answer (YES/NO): NO